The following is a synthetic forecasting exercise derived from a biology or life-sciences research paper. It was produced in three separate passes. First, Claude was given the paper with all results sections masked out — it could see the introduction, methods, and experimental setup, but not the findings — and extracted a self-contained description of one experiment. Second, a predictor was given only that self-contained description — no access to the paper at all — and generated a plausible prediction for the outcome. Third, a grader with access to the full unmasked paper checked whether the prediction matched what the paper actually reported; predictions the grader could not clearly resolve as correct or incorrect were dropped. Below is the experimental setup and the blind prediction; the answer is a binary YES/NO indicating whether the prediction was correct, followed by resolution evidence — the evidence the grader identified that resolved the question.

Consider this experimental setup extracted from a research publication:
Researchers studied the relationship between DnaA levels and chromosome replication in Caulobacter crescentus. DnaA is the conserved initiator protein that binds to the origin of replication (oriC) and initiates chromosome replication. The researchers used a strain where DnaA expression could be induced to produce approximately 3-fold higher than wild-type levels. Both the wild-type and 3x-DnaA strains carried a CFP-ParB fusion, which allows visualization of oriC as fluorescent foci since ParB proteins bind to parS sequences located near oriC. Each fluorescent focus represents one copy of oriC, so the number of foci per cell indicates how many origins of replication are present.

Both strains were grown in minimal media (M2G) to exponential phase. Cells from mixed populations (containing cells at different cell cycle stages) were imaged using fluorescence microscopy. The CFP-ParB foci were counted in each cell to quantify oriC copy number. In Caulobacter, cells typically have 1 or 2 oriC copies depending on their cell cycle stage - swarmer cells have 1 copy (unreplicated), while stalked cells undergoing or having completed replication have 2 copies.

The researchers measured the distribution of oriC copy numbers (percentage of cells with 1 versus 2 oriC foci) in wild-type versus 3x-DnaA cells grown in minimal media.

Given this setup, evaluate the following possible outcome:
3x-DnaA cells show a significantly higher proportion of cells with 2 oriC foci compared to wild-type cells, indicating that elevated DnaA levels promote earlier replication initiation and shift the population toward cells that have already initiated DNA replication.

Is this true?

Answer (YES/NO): NO